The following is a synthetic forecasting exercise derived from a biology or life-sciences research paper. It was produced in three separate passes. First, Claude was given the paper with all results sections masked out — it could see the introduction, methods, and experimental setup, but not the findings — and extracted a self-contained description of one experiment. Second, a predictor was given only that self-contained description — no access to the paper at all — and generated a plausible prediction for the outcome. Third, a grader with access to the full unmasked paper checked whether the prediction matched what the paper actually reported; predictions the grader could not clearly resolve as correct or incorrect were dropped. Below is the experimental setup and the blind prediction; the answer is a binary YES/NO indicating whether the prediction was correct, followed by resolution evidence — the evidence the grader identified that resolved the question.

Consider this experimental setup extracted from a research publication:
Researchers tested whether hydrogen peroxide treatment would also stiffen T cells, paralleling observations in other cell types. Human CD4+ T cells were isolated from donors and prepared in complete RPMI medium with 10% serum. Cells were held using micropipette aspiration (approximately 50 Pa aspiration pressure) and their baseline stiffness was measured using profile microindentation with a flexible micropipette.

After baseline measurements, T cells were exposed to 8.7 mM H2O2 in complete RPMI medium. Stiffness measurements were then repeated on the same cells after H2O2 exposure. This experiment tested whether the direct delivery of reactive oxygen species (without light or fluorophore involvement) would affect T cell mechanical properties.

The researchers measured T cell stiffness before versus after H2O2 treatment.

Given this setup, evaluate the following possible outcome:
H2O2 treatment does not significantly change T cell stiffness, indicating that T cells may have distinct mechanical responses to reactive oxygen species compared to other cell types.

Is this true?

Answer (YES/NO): NO